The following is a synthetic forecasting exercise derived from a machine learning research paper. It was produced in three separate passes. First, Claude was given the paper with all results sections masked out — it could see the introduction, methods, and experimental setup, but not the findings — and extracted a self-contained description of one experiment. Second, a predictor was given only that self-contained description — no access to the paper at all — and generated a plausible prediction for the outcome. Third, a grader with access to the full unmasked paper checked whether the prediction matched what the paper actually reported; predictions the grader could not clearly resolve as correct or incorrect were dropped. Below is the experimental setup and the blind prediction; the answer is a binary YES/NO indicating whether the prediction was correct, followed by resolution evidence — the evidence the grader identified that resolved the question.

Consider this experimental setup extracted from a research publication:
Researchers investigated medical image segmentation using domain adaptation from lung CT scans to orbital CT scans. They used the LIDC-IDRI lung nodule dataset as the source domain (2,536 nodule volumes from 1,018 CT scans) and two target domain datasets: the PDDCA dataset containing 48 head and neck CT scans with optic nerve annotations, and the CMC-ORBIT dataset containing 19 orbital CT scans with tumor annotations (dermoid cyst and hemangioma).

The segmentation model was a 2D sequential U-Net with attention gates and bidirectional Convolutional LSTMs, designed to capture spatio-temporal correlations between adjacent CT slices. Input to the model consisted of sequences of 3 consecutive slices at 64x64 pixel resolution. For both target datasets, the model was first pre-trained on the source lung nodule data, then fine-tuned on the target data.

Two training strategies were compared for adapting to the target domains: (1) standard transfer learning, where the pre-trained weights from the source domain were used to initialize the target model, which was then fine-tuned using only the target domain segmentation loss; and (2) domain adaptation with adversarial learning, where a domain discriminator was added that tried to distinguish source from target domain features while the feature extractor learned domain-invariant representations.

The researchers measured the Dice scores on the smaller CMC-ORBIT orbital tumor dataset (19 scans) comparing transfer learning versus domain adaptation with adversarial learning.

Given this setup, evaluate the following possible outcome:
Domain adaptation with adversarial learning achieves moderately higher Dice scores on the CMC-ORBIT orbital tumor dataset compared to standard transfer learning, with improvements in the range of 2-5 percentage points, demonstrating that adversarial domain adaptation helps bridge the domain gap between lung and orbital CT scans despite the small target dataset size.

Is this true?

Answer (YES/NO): NO